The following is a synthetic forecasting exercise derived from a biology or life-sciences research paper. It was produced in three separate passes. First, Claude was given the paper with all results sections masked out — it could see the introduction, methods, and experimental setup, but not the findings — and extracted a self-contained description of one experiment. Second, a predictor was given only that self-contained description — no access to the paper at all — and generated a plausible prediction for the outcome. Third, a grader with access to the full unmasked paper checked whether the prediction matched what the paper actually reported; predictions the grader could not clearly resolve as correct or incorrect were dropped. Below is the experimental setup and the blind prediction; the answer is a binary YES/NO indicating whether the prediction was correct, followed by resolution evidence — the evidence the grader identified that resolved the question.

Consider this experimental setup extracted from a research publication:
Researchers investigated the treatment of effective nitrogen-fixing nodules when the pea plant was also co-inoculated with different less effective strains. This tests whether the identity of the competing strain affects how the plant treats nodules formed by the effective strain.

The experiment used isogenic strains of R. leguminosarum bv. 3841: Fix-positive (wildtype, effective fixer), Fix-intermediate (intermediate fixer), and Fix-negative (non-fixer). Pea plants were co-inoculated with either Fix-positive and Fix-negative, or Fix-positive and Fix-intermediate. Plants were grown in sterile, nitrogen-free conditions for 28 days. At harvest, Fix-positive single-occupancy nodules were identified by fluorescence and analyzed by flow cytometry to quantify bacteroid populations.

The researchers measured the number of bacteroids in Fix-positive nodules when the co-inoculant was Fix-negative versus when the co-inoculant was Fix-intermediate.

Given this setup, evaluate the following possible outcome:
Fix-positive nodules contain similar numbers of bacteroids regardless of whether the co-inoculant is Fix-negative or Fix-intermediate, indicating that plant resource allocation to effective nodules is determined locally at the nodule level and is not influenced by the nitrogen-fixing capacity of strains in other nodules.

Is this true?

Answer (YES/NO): YES